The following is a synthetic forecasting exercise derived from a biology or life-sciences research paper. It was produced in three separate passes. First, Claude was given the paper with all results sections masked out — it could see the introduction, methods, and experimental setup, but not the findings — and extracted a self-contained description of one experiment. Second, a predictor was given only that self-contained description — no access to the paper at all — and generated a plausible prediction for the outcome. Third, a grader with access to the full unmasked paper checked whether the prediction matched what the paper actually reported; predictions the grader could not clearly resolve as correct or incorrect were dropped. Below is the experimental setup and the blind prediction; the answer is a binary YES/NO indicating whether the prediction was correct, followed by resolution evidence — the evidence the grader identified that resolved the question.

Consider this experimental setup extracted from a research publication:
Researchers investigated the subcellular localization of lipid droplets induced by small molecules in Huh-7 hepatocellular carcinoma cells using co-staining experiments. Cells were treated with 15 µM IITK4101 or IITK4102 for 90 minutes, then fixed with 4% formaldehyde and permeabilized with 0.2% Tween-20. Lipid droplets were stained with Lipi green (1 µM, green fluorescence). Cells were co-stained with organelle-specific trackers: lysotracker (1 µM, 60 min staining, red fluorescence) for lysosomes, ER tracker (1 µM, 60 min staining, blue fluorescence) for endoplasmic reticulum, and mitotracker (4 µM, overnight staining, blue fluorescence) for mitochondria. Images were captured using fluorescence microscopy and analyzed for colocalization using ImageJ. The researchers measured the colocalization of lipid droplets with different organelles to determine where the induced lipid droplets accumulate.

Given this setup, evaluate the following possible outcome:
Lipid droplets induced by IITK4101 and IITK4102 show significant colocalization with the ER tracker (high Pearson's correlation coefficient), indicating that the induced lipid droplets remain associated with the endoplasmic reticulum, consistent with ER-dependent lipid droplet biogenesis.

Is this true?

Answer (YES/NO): YES